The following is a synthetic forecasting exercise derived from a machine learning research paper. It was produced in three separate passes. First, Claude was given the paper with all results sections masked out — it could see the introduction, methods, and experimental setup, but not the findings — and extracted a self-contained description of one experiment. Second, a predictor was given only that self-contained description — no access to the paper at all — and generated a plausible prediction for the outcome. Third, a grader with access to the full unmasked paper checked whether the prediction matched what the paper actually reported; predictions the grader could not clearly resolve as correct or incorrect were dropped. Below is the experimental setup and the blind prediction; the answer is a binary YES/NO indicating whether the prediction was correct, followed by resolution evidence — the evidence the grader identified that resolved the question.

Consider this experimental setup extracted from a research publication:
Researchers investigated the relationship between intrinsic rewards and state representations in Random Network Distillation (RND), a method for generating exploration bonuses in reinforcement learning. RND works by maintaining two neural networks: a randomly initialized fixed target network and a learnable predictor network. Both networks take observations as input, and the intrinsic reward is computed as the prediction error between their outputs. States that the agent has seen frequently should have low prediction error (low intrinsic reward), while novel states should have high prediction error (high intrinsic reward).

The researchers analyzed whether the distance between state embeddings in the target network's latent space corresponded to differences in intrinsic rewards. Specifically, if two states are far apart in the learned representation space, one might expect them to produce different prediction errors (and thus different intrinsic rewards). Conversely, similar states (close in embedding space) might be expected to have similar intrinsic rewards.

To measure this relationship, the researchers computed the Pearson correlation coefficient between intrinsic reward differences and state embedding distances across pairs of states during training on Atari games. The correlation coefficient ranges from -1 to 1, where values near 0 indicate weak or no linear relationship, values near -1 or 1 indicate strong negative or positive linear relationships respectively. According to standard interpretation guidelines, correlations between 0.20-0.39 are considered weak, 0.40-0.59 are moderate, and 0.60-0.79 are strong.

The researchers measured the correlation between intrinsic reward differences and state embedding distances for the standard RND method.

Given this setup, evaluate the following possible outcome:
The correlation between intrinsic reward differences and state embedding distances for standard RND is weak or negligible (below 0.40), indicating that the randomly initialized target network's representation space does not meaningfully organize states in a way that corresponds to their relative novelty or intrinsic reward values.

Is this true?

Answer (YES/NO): YES